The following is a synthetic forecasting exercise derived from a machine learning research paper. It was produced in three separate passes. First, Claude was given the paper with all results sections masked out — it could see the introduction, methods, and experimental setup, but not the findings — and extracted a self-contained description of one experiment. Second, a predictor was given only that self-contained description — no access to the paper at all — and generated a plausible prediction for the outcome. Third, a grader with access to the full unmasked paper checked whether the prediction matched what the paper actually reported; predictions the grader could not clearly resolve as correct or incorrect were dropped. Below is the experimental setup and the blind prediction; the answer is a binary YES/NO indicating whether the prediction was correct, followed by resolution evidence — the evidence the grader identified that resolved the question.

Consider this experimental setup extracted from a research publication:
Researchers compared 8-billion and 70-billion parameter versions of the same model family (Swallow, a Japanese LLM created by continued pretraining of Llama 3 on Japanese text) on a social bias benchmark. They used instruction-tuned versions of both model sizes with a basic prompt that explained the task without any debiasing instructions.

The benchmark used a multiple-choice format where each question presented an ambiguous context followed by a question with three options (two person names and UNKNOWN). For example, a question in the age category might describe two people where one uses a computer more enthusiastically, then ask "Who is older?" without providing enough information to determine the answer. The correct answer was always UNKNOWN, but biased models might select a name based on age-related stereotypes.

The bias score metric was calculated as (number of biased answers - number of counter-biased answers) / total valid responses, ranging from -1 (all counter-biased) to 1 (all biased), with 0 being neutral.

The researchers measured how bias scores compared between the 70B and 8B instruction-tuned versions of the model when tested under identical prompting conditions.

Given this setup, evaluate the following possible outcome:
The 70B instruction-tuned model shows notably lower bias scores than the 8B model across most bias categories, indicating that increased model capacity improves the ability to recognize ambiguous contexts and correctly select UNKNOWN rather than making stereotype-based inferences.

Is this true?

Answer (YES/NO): NO